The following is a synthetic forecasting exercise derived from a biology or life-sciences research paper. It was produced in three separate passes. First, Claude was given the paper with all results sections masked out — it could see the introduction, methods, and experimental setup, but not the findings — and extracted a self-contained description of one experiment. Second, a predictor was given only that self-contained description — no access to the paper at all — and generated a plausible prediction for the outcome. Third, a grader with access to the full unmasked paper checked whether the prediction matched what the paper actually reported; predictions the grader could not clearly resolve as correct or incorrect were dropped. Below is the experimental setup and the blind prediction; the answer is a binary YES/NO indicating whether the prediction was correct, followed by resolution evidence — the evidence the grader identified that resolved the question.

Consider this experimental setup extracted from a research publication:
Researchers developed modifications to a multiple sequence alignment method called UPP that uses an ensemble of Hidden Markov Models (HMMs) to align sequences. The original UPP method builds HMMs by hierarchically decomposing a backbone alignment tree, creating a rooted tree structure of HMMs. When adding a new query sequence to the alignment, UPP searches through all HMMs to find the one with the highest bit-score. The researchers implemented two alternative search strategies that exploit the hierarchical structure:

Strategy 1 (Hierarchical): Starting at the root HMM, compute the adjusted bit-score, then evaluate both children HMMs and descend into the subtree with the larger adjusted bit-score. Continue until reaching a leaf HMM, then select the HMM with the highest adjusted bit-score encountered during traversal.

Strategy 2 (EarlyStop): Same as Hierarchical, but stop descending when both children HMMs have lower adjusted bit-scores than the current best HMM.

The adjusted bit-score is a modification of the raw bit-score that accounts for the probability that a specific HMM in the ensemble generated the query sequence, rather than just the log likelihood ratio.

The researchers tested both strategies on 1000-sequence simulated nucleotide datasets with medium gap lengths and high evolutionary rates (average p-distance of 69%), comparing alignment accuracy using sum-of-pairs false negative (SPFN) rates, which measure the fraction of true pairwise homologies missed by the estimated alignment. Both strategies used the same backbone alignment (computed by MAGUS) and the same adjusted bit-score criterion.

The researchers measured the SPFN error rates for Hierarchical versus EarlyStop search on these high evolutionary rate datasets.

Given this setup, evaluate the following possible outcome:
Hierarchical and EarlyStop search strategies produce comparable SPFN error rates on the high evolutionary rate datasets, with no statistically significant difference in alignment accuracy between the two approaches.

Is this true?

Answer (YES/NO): YES